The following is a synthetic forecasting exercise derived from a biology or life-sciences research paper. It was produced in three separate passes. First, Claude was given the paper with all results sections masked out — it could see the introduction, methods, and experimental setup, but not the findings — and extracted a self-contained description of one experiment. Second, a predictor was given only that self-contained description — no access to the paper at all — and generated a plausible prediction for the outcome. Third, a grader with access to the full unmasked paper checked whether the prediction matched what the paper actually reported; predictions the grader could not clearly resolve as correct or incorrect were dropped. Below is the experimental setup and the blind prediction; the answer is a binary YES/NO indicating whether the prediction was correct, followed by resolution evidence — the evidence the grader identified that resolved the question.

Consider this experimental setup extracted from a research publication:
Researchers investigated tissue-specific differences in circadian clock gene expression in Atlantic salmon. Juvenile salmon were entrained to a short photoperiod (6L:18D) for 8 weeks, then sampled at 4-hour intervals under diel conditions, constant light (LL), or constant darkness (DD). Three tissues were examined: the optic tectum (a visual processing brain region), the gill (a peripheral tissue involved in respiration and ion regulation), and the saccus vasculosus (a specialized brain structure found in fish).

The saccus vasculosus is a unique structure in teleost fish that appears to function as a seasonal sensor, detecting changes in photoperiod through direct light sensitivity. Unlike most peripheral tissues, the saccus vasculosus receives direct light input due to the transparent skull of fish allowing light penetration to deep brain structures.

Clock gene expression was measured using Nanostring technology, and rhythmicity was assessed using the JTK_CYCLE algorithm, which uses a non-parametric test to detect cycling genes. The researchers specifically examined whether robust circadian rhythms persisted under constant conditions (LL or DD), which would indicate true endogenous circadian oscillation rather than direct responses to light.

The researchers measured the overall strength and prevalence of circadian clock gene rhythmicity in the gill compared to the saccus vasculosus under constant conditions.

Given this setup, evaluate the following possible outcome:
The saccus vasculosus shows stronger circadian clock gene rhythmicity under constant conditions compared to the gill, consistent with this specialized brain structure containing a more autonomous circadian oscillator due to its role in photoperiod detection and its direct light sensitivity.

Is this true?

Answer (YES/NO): NO